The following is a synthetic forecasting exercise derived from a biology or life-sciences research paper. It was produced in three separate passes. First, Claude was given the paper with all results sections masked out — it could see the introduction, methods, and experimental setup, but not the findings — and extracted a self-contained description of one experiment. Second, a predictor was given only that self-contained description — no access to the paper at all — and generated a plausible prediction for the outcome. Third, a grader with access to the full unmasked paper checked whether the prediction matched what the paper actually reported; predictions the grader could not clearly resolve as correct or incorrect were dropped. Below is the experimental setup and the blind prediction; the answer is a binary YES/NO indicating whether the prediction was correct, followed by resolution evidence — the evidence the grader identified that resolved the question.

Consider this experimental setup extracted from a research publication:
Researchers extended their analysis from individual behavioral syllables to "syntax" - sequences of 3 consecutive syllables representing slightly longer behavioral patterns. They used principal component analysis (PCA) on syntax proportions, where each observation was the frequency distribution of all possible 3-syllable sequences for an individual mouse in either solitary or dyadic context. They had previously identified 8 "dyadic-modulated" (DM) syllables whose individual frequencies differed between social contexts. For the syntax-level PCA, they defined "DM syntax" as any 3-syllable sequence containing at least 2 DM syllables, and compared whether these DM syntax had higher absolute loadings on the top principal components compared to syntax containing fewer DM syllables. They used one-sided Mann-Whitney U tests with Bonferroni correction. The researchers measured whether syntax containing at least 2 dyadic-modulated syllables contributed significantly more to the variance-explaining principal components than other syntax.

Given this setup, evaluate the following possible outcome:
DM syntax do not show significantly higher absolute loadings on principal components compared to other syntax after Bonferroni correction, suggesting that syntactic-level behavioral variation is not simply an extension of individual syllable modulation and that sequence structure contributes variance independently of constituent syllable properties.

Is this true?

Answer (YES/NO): YES